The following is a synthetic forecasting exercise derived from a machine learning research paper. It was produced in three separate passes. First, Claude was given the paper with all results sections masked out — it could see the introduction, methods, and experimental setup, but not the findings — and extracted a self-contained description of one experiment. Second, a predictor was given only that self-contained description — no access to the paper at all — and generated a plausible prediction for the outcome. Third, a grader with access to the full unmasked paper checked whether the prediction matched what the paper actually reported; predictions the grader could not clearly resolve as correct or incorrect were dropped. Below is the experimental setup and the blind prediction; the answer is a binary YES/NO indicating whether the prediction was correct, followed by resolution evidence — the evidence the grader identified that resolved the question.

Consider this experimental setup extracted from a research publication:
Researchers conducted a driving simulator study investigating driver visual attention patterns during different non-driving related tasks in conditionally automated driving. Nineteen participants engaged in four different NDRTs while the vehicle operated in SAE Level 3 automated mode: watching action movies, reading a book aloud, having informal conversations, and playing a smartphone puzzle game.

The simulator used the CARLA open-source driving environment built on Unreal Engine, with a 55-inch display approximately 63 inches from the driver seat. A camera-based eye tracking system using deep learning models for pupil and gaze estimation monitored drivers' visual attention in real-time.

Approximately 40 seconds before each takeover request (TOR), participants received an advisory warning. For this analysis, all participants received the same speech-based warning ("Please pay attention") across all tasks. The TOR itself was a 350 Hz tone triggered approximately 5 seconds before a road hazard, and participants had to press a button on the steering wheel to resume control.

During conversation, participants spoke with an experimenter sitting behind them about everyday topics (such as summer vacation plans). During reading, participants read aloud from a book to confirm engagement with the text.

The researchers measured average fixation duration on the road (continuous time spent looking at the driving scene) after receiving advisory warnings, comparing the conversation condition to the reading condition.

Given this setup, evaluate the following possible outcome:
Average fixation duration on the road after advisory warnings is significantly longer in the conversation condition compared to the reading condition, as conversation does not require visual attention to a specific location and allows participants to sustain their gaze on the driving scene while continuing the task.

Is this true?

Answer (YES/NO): NO